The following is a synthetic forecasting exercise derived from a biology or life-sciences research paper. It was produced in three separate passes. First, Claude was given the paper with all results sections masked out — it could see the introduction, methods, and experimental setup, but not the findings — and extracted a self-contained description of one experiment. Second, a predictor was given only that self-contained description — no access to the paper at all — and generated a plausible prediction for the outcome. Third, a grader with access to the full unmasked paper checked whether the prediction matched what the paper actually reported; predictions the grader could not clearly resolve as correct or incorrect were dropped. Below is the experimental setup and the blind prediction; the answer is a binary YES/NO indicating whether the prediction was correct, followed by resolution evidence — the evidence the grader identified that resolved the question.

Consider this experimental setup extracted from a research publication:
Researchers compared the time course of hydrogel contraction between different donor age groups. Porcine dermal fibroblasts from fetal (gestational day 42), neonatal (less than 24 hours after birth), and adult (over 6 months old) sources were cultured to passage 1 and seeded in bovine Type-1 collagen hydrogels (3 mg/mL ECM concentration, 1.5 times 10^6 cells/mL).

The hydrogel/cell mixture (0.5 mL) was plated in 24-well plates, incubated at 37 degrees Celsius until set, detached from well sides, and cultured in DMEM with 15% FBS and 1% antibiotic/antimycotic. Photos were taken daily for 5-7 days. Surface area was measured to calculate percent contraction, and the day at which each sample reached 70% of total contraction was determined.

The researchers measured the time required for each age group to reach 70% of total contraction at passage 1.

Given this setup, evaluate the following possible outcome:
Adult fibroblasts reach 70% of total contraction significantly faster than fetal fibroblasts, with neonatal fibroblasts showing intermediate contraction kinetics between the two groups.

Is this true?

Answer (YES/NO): NO